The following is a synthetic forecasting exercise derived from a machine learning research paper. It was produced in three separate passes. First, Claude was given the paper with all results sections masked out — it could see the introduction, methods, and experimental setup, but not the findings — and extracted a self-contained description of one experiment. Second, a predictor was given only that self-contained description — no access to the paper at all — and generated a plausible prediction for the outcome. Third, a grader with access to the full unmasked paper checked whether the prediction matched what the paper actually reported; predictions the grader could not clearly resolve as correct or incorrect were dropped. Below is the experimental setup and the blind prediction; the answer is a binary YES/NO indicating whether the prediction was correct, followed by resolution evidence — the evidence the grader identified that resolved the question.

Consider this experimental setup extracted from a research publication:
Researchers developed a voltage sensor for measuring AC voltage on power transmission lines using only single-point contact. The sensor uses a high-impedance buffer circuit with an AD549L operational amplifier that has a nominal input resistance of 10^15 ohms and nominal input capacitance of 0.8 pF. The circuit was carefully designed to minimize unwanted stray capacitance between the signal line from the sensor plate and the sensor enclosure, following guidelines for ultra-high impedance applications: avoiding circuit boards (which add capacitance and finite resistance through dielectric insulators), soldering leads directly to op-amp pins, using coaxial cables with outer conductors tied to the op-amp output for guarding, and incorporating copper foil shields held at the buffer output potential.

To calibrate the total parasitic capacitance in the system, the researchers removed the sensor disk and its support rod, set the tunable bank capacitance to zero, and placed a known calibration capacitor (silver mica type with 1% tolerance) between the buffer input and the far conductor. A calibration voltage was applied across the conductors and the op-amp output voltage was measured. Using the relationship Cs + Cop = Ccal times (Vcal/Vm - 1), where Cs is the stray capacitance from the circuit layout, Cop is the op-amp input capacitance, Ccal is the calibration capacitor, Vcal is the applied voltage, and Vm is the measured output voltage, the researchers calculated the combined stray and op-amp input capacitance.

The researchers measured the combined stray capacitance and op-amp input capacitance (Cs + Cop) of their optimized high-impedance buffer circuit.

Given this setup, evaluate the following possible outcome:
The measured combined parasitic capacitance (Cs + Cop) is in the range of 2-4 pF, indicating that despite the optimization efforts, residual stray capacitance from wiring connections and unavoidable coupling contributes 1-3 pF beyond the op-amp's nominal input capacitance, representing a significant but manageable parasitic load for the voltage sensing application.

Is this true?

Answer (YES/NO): NO